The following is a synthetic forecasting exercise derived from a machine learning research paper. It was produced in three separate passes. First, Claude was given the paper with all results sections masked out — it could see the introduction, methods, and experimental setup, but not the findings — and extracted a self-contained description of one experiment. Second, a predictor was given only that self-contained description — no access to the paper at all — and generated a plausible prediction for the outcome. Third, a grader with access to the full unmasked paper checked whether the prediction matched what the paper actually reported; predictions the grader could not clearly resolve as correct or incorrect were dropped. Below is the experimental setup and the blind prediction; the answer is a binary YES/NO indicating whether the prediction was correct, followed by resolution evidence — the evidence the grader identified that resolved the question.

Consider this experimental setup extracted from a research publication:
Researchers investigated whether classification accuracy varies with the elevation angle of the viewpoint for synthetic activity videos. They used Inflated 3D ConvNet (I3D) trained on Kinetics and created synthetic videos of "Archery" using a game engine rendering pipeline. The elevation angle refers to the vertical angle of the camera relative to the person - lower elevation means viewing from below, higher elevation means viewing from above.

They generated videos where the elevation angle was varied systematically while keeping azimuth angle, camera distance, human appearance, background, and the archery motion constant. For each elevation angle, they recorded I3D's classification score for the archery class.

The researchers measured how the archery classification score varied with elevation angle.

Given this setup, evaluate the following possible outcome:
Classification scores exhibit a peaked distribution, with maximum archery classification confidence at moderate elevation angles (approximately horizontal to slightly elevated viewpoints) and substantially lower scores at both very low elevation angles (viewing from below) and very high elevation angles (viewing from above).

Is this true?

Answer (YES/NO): NO